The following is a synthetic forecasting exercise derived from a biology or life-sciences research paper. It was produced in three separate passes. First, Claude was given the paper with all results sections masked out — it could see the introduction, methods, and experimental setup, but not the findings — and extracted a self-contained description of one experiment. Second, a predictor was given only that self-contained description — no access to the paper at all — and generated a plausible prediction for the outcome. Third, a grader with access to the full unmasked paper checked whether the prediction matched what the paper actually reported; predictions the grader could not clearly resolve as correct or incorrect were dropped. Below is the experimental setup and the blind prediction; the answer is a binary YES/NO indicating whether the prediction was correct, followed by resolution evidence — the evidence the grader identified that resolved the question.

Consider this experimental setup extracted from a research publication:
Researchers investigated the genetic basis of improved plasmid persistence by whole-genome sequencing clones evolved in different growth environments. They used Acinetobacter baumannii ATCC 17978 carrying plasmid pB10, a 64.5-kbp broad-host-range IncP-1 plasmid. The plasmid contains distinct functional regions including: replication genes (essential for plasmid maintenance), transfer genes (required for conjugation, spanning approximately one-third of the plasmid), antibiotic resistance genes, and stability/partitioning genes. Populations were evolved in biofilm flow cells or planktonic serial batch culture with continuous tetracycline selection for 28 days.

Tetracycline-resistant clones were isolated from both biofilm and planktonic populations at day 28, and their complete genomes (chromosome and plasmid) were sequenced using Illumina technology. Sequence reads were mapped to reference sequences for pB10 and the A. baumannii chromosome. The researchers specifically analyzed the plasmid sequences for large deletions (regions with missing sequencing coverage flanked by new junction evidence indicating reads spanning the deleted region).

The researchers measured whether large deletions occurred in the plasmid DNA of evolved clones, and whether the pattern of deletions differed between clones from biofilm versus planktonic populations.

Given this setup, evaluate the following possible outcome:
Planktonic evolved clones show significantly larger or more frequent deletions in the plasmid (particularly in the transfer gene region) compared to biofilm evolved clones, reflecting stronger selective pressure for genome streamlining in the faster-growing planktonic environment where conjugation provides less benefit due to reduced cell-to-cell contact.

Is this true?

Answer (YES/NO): YES